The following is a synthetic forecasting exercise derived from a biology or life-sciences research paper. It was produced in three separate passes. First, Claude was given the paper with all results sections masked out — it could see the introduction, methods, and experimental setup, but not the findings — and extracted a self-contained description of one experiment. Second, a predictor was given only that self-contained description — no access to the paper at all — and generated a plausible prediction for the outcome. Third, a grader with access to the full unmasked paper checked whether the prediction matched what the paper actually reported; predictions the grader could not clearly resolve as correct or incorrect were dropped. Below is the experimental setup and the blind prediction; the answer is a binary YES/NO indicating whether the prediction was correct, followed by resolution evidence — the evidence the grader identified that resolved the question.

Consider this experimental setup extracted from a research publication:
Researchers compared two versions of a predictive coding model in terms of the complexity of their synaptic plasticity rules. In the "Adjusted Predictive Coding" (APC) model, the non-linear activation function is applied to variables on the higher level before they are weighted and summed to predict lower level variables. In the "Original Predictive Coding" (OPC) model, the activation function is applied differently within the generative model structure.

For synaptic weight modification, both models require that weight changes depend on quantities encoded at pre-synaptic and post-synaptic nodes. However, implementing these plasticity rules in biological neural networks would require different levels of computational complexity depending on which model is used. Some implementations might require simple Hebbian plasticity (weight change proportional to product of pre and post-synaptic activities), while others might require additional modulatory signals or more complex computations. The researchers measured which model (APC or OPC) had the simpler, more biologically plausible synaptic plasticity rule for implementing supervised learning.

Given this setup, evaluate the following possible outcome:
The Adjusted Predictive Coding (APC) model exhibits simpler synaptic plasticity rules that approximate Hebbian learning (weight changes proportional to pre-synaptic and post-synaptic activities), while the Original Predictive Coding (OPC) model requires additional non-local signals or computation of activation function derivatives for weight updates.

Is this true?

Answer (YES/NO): NO